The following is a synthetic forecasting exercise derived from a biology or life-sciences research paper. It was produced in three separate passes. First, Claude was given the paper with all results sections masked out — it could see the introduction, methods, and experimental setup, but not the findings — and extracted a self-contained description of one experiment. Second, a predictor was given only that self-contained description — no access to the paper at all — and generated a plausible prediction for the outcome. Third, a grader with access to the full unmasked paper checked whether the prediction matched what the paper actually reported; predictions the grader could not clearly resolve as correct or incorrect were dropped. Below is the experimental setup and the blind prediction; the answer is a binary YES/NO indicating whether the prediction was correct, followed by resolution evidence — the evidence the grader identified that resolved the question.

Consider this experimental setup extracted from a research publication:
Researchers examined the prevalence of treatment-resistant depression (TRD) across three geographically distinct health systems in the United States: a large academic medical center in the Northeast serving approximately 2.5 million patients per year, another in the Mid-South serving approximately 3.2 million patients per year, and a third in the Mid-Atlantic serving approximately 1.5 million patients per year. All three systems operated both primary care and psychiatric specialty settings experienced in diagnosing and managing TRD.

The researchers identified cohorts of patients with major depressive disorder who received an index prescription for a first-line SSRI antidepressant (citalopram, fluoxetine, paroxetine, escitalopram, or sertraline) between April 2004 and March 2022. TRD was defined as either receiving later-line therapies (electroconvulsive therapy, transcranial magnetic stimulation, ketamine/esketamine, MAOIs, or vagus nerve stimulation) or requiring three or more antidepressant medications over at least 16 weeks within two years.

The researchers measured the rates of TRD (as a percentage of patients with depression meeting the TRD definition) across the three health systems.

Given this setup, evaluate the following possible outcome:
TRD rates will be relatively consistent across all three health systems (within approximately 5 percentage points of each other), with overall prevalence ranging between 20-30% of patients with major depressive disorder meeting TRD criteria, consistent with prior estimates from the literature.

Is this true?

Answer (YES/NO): NO